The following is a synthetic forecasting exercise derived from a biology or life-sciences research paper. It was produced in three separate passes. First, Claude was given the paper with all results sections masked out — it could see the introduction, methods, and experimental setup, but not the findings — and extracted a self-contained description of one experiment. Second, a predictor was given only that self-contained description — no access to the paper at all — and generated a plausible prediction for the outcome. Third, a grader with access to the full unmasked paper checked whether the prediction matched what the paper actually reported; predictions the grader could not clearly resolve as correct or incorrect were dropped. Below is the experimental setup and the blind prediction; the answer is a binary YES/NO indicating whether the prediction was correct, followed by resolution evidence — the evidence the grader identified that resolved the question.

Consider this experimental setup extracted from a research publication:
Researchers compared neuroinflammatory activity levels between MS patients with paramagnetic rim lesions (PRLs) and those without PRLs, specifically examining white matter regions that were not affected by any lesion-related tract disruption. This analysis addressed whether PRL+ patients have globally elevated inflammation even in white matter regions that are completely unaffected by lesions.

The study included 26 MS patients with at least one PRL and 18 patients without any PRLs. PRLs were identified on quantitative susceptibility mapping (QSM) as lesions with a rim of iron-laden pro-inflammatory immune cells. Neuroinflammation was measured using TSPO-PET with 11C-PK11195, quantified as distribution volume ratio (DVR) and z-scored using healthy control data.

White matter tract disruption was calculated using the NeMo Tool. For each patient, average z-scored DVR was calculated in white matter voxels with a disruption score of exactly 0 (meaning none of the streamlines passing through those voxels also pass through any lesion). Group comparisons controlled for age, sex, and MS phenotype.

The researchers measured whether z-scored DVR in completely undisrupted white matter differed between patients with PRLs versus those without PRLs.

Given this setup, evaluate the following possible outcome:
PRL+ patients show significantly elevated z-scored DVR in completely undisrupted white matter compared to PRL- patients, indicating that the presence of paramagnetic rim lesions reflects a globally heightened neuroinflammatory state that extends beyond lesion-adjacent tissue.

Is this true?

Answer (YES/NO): NO